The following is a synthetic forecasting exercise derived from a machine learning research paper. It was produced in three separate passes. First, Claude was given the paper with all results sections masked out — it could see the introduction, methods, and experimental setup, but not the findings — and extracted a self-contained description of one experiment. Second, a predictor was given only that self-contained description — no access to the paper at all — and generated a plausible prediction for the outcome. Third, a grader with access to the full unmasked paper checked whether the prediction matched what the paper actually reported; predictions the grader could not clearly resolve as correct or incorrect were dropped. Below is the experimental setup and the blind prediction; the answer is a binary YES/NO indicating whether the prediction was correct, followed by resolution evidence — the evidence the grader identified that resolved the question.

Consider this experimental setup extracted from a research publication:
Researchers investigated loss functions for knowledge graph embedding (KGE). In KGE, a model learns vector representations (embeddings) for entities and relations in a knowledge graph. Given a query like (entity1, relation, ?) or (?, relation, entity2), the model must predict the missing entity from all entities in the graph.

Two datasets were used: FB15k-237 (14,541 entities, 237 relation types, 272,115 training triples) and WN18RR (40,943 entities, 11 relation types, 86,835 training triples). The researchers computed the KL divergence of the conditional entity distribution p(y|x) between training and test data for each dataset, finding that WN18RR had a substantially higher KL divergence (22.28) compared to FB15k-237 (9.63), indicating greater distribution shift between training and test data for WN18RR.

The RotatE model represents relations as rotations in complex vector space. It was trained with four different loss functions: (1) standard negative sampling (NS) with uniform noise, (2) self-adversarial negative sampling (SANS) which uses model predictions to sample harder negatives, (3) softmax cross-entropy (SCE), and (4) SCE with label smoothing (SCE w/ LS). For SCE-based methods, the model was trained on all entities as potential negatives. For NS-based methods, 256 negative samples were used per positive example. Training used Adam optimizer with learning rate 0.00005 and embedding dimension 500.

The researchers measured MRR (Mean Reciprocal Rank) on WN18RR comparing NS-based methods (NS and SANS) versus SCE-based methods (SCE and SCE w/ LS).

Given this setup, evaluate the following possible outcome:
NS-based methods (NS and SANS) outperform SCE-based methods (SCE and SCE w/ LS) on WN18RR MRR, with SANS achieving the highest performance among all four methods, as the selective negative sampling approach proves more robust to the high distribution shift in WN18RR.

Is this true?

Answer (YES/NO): YES